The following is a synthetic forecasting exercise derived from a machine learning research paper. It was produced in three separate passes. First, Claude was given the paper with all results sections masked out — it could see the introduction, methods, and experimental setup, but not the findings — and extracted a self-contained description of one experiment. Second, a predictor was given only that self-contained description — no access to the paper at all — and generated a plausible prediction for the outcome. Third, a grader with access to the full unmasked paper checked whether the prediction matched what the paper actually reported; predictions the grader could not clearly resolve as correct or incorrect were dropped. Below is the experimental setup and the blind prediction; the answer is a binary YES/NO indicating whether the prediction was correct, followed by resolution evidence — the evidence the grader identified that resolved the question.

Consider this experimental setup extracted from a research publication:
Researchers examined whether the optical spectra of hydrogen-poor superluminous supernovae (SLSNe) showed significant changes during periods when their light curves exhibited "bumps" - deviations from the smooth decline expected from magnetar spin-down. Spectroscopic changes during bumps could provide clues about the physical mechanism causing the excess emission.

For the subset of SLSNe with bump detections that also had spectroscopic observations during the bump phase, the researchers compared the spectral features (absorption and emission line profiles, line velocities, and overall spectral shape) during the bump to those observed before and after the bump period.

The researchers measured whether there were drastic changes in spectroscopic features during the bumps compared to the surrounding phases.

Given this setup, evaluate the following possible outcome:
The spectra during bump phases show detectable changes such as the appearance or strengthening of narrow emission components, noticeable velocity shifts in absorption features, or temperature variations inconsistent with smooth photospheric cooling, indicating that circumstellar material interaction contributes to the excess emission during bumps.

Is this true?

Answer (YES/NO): NO